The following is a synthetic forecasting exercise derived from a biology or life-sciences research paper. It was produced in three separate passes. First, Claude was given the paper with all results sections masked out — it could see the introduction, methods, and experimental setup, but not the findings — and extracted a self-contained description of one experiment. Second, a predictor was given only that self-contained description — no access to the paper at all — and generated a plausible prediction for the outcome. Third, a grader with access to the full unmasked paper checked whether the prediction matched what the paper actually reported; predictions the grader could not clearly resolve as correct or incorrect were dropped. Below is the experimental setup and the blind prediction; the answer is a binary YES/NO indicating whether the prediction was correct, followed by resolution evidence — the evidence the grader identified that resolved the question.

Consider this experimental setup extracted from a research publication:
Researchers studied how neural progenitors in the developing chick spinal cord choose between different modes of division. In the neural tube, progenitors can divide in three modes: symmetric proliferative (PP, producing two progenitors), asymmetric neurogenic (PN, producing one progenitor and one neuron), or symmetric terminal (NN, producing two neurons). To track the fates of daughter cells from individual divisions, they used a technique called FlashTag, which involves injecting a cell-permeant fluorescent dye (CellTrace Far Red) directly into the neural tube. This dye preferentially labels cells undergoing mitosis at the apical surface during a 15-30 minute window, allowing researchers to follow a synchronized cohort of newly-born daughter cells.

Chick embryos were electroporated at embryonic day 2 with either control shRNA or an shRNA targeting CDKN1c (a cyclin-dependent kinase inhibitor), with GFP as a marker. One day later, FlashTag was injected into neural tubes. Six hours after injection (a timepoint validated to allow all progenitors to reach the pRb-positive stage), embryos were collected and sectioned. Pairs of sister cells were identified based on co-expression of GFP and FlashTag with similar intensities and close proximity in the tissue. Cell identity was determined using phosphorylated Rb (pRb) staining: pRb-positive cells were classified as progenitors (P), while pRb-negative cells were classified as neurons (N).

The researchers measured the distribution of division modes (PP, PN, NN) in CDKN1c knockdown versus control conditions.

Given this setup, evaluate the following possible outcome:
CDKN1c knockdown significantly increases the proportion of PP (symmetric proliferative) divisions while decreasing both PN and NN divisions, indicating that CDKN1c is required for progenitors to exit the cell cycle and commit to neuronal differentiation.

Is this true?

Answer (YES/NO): NO